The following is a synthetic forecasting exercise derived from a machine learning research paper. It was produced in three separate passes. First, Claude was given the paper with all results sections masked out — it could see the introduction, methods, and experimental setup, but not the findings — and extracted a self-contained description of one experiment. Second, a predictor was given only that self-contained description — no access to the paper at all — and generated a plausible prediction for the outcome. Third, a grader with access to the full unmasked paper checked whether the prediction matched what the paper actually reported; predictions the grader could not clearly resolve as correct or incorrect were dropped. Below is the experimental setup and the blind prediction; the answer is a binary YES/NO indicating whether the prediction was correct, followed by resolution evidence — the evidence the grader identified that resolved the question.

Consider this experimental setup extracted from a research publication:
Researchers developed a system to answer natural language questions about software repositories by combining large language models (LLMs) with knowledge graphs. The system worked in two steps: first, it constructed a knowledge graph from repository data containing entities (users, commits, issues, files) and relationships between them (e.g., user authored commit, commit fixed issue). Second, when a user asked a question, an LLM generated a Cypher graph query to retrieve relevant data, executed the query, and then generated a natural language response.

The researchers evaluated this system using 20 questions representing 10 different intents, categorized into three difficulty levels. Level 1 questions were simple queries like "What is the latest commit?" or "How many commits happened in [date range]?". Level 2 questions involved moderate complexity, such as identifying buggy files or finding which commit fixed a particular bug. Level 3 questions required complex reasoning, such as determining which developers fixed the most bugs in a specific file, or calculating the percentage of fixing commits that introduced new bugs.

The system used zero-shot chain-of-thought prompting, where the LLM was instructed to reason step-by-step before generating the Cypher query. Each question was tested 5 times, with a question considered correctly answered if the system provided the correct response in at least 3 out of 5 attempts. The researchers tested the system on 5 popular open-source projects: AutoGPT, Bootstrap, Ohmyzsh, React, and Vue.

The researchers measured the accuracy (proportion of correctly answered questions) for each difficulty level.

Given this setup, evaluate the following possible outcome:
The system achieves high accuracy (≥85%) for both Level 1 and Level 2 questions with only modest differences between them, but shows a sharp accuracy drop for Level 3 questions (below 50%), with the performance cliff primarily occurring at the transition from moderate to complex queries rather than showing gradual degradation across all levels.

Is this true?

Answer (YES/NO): NO